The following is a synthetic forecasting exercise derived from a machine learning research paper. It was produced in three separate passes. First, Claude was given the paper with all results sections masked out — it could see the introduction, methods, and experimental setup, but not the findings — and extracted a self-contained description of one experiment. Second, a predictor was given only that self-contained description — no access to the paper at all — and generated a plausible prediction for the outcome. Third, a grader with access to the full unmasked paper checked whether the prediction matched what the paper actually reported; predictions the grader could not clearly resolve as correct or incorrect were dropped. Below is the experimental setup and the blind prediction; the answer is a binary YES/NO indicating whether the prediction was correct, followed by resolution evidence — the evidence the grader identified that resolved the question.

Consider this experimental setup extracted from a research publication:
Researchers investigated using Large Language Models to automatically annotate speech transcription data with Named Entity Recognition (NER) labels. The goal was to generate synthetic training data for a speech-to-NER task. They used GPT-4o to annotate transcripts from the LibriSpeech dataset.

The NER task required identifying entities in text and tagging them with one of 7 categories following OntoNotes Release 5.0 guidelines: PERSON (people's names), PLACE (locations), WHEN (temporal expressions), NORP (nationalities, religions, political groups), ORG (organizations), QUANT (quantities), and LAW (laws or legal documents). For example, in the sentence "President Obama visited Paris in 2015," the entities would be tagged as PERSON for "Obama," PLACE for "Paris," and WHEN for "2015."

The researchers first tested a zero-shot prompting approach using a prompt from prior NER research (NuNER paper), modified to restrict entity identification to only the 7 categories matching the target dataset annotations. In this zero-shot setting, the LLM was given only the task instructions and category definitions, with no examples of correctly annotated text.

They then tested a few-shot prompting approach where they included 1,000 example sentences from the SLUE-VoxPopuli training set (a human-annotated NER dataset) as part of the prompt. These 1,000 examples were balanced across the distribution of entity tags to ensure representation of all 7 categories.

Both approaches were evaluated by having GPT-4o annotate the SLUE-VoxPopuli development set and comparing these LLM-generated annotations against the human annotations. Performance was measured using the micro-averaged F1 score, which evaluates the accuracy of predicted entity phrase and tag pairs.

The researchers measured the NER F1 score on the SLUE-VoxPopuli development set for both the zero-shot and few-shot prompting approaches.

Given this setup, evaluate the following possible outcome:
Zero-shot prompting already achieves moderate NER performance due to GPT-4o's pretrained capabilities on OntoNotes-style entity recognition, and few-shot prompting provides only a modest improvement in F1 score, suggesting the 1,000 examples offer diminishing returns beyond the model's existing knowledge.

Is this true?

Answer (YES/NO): NO